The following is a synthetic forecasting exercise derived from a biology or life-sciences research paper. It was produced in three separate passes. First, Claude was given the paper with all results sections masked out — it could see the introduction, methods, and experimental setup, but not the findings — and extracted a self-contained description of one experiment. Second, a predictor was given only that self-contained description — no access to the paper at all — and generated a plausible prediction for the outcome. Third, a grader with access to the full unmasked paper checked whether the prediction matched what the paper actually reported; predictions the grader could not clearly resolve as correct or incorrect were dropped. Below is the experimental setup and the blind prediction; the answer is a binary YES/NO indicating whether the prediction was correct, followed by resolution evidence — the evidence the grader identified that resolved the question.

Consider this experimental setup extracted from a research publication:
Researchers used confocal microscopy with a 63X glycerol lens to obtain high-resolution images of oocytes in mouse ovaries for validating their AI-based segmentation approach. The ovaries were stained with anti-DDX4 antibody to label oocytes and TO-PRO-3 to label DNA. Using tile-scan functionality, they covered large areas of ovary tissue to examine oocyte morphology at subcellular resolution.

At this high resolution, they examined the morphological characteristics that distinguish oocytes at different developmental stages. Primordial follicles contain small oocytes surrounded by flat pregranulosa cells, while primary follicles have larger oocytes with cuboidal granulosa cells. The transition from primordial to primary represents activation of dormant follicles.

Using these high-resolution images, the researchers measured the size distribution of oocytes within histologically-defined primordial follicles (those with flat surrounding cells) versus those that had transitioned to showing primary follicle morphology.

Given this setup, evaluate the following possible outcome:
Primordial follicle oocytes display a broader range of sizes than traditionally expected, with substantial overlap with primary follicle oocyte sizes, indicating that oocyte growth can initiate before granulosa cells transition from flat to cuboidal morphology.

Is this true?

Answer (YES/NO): NO